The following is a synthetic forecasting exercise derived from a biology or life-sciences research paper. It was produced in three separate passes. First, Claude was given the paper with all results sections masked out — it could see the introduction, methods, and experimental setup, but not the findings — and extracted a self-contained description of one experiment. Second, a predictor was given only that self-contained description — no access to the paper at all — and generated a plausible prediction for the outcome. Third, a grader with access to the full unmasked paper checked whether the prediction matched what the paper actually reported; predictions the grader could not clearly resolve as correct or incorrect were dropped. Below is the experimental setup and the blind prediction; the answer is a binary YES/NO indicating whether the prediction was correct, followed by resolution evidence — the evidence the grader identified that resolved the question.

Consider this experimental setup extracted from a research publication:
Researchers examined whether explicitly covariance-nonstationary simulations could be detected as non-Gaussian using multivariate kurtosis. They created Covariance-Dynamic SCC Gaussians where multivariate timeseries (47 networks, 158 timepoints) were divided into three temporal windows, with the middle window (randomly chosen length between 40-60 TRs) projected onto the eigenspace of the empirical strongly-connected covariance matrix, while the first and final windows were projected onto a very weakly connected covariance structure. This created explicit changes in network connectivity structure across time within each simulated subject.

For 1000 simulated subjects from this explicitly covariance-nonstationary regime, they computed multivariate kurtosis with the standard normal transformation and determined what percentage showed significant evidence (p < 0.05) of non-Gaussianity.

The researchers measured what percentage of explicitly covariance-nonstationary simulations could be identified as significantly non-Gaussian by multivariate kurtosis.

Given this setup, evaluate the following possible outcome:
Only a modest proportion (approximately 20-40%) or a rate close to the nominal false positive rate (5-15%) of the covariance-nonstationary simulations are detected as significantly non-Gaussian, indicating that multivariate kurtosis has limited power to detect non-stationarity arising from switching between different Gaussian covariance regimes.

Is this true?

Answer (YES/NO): YES